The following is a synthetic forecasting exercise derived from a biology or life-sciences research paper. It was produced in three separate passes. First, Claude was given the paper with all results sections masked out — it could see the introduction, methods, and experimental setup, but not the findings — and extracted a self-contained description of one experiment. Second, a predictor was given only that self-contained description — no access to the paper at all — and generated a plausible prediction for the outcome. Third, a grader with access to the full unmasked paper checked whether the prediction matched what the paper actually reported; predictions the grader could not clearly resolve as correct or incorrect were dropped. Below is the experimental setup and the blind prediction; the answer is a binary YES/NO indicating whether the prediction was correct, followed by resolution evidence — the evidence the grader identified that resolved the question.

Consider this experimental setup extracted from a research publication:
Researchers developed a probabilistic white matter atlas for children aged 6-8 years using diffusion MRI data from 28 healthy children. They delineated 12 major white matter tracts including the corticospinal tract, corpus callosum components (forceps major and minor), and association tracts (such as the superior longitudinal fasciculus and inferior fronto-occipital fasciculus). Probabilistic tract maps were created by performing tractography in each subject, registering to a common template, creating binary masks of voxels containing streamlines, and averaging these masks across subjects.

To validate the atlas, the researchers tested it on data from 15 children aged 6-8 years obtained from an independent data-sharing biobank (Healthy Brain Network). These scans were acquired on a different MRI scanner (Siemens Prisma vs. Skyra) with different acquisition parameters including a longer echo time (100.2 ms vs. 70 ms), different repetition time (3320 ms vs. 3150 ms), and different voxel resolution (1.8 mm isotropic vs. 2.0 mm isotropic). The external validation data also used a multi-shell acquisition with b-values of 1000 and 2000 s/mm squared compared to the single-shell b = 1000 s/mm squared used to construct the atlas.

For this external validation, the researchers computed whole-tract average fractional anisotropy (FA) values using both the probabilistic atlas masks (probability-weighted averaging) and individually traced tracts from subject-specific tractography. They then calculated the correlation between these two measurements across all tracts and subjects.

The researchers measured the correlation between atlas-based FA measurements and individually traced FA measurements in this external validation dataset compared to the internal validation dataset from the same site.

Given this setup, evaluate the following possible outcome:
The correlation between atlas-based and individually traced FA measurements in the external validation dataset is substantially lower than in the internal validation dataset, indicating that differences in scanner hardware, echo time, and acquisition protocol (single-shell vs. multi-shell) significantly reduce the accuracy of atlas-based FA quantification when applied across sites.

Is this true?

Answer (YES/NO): NO